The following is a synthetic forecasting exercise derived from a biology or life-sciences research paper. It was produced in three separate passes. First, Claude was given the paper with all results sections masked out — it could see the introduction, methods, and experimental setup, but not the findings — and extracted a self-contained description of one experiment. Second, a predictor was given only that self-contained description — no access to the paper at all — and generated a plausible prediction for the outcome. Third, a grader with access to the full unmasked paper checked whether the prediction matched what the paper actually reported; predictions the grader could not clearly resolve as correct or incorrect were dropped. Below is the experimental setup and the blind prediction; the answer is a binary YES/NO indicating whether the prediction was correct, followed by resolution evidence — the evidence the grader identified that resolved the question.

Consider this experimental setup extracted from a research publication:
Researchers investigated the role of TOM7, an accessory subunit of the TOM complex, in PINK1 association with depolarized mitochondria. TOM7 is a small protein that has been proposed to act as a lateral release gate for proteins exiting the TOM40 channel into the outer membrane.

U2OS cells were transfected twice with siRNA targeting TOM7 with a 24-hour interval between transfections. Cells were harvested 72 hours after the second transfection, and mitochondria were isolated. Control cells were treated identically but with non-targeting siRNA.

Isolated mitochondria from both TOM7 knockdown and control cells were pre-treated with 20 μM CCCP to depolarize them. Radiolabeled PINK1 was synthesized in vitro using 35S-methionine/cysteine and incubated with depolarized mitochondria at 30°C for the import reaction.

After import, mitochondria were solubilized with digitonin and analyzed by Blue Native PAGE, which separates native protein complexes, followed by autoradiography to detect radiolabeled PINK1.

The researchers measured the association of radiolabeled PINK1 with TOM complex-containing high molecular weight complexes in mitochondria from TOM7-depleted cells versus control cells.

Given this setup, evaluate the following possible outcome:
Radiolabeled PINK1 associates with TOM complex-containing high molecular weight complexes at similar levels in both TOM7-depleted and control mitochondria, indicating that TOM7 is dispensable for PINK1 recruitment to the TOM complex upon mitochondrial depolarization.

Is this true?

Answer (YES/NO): NO